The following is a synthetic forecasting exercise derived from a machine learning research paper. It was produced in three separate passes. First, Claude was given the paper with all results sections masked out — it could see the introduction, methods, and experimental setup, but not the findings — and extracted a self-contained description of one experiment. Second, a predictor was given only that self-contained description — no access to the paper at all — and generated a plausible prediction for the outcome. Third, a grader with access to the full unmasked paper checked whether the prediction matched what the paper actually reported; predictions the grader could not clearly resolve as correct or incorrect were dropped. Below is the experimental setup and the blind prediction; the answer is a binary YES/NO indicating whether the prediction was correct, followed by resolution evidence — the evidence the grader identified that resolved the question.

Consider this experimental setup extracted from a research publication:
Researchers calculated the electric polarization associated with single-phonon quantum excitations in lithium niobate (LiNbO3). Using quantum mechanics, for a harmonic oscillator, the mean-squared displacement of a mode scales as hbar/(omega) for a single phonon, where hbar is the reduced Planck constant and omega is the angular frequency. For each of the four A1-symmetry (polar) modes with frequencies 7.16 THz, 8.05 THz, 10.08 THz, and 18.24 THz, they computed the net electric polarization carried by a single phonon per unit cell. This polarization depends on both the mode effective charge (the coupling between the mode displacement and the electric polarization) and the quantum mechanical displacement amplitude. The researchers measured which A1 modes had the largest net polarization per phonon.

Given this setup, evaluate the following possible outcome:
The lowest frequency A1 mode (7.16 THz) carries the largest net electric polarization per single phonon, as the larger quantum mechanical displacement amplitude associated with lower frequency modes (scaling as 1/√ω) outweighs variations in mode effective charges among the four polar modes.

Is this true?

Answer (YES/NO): YES